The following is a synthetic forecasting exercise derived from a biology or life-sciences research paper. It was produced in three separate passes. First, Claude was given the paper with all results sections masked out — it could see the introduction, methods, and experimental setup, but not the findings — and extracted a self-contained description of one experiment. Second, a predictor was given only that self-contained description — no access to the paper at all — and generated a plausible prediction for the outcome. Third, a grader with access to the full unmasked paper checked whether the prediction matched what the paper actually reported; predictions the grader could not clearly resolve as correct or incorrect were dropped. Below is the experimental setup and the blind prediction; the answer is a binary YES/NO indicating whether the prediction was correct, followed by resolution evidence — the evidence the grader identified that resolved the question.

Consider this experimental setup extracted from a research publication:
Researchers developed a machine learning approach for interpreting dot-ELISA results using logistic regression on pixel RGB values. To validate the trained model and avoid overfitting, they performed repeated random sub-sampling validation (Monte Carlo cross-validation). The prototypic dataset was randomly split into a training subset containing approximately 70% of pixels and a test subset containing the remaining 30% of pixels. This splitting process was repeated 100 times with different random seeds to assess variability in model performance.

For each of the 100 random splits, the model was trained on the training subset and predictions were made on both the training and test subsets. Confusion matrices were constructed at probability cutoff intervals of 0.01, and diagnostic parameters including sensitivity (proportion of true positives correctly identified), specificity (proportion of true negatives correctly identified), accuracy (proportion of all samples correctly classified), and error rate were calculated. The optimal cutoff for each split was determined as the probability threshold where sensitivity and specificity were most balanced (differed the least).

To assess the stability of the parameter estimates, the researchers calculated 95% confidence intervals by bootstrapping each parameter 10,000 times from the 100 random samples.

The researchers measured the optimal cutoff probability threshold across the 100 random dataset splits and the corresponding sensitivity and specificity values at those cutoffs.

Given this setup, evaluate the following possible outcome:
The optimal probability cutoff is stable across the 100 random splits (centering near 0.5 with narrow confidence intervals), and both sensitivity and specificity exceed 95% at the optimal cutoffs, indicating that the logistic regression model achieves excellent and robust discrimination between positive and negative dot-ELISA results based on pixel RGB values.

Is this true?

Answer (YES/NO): NO